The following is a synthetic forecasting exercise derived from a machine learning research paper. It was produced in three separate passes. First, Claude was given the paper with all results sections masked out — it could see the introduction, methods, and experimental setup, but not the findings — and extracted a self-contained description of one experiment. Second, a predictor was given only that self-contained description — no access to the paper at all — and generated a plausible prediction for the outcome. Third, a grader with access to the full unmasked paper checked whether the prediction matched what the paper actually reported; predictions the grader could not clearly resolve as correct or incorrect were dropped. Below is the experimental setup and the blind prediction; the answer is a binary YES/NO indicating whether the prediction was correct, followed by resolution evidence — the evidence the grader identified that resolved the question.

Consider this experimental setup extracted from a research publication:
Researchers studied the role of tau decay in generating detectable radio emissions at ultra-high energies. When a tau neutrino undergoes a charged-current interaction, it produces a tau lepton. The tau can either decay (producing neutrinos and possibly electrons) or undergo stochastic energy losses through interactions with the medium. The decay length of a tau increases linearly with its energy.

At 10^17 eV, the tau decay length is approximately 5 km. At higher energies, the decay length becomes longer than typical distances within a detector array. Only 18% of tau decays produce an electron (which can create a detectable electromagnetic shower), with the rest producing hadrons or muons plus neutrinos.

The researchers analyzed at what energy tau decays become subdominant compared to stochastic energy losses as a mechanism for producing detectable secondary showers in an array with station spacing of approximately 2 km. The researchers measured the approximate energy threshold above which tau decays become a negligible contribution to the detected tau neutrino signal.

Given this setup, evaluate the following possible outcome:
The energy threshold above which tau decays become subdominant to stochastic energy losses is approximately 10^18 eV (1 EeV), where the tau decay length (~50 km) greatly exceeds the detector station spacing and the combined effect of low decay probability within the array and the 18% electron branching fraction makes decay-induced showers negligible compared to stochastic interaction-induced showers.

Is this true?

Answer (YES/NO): NO